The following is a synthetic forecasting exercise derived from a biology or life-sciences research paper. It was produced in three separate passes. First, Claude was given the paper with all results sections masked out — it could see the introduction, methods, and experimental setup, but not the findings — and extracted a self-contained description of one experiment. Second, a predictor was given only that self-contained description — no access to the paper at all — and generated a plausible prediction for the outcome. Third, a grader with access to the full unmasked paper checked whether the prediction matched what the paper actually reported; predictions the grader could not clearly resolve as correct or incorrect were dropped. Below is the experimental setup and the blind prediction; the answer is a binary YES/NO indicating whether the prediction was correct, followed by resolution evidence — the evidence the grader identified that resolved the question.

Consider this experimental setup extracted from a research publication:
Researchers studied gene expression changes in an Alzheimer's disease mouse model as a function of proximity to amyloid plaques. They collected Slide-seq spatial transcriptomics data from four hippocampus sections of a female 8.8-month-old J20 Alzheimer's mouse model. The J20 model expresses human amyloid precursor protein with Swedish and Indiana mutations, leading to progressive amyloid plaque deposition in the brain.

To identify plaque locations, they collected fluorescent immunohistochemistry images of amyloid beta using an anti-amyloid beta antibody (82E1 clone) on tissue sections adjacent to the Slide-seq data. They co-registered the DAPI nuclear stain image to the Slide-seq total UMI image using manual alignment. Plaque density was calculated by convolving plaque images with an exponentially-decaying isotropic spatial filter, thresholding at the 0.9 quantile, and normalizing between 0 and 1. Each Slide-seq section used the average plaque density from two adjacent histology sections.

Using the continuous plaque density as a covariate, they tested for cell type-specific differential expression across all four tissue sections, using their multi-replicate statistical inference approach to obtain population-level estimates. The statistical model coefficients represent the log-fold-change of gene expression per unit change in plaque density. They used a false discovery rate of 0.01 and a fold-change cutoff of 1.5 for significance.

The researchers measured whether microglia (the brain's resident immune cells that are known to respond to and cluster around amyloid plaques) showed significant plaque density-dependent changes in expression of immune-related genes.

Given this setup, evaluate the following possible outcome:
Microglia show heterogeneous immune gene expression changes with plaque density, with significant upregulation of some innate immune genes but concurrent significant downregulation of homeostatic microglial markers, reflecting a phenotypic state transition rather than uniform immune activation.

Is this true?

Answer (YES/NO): YES